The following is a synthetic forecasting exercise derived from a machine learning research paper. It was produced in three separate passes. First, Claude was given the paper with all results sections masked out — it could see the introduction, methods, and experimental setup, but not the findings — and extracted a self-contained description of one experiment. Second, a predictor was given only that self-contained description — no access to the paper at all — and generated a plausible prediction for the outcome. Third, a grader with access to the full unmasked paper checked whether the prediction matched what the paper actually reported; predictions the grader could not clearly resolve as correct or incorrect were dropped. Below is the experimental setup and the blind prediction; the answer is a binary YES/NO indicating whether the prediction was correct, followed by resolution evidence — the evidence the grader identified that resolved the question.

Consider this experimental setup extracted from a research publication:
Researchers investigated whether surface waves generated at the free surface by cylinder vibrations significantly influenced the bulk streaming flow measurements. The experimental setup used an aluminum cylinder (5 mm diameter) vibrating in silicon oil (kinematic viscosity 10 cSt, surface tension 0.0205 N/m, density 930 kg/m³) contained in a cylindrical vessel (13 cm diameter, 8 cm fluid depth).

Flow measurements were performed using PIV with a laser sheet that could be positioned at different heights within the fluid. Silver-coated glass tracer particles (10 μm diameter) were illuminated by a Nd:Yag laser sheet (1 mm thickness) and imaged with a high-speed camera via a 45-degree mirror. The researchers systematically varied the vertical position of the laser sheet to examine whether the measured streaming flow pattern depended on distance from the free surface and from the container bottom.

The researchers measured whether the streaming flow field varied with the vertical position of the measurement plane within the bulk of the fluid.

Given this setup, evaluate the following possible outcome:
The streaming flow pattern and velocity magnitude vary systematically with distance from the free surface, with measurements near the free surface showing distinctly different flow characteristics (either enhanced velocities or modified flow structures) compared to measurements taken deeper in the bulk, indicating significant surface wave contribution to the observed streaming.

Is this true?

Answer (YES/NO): NO